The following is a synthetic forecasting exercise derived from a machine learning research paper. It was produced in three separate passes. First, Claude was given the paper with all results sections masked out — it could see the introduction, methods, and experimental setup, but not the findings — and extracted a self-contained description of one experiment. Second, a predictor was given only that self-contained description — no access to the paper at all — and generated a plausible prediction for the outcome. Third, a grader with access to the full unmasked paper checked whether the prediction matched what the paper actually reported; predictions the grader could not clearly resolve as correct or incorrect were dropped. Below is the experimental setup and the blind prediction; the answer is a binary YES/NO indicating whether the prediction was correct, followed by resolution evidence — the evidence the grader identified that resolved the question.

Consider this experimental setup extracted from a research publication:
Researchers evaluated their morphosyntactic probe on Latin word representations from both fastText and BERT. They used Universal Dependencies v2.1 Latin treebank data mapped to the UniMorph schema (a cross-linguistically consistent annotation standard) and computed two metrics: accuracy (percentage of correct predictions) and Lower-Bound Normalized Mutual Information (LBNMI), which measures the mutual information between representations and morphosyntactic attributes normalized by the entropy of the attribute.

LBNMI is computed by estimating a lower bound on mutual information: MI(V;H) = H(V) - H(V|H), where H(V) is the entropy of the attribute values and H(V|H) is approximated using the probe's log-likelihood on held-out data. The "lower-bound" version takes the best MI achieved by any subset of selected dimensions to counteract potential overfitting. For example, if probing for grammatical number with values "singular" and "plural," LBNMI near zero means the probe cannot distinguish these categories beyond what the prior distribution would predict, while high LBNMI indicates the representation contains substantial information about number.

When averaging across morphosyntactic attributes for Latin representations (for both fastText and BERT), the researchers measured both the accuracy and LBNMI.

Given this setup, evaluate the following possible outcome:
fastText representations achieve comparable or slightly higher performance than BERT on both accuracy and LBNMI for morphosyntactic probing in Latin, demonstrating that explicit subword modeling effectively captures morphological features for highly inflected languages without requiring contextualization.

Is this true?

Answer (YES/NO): NO